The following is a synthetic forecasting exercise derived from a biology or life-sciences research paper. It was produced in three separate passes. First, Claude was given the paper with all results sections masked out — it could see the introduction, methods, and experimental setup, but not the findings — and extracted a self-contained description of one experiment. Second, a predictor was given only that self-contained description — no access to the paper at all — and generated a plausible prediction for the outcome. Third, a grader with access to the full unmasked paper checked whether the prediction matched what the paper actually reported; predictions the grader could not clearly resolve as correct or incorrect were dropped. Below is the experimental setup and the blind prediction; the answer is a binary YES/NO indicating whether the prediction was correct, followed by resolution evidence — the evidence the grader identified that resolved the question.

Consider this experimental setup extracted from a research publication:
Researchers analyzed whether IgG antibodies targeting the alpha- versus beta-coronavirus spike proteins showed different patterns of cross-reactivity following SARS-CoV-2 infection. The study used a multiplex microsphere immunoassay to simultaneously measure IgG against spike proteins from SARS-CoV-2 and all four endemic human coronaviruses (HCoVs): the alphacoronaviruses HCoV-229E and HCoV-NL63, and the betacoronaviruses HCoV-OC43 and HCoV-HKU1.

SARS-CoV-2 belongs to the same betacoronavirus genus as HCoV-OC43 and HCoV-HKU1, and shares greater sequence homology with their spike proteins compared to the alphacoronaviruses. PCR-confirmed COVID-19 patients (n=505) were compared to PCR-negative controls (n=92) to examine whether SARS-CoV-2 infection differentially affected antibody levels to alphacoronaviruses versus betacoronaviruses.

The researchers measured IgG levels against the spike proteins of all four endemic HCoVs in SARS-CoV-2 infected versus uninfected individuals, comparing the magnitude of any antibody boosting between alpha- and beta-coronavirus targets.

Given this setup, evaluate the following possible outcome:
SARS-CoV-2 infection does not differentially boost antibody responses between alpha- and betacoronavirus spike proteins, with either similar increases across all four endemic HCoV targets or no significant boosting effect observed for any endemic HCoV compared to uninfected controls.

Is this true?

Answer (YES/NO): NO